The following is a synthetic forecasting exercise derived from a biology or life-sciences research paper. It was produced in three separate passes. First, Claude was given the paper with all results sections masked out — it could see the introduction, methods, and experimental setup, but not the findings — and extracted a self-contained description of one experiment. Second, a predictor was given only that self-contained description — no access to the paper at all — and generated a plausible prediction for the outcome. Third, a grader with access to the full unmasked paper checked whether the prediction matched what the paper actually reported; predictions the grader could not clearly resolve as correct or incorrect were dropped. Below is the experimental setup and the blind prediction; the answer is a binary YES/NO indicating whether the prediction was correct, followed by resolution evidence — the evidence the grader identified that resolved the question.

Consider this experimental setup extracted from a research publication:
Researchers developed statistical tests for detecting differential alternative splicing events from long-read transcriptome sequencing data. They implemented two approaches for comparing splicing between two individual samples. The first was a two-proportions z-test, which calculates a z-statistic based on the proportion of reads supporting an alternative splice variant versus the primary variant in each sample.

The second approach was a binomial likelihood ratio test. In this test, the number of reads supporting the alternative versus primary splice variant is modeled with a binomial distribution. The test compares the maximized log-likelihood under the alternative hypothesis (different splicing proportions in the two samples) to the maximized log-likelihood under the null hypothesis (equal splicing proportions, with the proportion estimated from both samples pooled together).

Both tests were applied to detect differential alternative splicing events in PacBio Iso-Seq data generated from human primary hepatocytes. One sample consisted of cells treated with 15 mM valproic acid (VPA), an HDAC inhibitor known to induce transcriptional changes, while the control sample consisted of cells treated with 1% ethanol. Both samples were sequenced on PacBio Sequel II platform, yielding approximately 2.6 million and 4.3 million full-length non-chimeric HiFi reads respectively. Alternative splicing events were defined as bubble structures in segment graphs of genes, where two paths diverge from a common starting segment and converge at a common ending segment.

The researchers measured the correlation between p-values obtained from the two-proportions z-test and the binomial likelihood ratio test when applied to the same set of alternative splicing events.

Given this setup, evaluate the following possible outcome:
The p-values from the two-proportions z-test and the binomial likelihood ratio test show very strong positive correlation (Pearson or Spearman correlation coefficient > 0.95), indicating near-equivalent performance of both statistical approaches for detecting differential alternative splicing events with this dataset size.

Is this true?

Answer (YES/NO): YES